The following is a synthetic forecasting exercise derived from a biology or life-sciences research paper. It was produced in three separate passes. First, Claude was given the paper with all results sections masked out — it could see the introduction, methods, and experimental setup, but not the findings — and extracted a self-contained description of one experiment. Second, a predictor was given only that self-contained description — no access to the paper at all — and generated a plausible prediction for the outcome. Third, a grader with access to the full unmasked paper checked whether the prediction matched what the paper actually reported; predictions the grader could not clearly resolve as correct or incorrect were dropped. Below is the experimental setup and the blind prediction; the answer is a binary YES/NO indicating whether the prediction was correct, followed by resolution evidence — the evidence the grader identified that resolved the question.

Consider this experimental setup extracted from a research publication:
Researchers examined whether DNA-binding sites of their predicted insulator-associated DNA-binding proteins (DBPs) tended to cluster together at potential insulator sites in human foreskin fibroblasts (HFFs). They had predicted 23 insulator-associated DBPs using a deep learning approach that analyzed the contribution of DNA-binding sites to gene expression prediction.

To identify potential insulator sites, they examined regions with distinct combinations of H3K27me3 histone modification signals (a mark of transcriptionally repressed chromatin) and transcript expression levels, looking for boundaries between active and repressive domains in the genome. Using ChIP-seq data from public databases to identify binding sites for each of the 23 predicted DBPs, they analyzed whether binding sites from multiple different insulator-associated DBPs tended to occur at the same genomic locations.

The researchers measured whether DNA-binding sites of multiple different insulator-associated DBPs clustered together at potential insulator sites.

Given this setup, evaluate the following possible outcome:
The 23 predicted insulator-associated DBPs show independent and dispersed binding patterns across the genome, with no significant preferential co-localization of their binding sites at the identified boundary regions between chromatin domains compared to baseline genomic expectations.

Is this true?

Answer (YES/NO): NO